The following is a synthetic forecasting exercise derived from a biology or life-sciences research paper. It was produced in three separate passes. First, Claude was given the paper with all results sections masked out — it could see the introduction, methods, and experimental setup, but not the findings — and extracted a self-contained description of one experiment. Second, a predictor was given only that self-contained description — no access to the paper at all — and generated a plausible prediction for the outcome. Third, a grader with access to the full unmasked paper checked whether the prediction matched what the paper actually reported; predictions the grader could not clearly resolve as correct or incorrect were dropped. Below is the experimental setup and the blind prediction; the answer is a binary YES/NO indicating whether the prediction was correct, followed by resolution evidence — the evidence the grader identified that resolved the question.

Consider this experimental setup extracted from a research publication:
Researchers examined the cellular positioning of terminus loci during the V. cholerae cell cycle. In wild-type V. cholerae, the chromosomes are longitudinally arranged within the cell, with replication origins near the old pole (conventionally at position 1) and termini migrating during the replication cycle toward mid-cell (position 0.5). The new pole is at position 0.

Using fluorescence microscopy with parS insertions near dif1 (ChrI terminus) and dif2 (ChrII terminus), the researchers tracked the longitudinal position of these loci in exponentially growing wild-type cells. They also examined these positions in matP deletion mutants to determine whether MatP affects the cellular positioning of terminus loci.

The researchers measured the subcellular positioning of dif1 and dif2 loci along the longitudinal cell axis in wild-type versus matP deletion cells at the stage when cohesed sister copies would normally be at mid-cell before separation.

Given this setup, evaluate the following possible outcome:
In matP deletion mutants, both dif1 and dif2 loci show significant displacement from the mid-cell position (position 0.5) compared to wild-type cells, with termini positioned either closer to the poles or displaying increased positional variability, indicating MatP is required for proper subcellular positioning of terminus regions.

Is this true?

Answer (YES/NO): NO